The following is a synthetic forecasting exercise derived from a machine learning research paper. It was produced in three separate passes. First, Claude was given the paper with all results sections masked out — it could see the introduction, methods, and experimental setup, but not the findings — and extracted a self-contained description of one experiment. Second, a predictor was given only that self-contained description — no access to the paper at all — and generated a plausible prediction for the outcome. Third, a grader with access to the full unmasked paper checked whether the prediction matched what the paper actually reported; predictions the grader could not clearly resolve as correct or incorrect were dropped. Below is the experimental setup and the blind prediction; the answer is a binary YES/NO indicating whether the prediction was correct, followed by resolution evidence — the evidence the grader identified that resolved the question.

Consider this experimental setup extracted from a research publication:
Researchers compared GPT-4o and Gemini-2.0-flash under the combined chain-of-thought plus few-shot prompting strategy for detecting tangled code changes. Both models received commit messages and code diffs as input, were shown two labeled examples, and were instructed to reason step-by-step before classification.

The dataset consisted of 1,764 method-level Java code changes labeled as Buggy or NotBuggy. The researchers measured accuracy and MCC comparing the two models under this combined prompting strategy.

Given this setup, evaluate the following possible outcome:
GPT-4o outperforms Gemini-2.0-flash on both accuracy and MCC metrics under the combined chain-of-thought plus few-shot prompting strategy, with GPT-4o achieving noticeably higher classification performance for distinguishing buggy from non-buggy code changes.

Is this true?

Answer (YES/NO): YES